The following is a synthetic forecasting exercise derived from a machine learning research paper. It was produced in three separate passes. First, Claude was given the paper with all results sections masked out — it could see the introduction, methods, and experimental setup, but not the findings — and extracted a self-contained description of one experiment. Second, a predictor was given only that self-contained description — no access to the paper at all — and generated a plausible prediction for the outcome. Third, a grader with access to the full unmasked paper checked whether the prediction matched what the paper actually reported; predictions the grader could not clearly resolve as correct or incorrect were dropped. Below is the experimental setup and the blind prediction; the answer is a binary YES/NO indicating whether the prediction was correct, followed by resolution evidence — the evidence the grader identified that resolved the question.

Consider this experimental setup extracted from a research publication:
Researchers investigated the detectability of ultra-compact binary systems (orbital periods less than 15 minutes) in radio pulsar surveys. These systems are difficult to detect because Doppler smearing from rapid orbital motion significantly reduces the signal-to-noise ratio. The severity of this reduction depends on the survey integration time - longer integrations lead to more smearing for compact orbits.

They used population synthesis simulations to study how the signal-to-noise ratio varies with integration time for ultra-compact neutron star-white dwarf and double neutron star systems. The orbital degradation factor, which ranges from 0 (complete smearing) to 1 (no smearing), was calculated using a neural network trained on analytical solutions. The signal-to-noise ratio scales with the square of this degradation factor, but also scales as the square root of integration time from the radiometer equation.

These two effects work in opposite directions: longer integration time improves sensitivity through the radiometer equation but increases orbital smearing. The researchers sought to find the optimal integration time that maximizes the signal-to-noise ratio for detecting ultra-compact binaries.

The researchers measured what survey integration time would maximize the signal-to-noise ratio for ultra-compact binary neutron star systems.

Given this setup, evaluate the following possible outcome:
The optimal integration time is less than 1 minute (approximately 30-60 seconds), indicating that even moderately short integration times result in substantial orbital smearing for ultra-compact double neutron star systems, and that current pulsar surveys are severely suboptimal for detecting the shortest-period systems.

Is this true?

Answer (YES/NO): YES